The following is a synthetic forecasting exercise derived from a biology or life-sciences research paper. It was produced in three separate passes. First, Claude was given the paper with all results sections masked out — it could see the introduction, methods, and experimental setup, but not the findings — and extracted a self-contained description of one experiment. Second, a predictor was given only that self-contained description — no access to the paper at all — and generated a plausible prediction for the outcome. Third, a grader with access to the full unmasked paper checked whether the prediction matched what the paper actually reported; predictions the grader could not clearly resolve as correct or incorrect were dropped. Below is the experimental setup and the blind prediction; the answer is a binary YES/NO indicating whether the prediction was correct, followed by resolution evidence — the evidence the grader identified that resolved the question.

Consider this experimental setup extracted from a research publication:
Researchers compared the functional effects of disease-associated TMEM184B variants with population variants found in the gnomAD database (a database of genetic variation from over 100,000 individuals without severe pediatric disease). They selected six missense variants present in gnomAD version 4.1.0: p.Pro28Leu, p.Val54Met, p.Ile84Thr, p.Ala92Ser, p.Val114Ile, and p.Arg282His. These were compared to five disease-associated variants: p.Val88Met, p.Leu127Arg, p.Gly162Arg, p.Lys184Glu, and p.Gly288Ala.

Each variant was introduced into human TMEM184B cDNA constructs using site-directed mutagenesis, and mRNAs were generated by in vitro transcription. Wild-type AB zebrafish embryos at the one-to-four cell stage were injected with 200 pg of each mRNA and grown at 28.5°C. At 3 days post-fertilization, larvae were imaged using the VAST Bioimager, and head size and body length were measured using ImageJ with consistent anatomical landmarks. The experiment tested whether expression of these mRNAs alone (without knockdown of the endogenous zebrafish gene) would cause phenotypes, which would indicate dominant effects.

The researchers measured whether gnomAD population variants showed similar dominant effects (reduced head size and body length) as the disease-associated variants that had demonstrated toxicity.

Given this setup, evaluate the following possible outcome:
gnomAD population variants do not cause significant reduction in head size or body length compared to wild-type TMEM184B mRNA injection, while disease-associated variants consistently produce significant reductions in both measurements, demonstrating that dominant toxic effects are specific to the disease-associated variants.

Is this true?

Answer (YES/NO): NO